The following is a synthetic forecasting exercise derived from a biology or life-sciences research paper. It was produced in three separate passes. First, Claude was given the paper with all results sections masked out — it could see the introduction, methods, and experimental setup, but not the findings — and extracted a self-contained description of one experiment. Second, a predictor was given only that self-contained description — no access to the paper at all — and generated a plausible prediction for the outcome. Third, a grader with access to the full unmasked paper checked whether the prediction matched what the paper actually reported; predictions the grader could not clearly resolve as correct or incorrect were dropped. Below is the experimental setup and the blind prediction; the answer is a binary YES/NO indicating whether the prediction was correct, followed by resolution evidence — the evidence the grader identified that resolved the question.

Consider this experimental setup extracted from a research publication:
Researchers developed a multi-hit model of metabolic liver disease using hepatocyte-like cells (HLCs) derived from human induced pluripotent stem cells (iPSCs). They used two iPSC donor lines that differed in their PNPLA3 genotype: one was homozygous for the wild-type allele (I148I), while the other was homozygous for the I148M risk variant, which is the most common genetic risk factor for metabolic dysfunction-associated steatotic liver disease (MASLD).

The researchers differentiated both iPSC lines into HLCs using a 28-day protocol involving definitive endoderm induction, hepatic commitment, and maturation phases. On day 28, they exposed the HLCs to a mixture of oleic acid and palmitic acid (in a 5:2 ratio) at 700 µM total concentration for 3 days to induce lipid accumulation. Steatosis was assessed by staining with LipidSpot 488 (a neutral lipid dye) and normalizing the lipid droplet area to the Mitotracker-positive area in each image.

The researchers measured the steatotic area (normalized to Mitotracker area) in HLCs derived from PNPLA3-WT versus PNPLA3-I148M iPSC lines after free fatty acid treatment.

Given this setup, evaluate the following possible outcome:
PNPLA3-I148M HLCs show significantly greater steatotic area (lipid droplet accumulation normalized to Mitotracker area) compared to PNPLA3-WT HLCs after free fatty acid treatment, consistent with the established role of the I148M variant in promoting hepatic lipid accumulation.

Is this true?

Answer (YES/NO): NO